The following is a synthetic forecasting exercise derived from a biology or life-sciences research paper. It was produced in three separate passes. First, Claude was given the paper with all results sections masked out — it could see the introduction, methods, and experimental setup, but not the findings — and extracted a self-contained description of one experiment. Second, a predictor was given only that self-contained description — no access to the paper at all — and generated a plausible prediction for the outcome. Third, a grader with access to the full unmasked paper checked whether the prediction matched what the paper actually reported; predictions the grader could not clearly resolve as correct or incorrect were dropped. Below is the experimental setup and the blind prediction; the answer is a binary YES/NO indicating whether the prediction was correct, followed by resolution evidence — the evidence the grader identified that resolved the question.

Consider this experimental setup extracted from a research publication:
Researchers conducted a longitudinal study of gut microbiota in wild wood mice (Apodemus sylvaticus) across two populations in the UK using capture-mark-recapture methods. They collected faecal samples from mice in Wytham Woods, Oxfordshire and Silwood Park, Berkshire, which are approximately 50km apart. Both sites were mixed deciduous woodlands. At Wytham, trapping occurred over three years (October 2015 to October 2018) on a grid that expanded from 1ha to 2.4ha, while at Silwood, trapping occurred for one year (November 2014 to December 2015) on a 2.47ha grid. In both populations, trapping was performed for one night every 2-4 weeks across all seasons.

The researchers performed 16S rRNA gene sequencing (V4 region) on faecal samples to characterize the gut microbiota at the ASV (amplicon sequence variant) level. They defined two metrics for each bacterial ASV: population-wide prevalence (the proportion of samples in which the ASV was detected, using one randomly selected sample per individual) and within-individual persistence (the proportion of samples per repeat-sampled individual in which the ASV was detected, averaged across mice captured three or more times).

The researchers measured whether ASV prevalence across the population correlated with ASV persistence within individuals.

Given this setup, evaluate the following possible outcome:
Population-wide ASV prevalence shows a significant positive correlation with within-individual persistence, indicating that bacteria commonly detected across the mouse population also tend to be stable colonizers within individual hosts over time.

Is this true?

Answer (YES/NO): YES